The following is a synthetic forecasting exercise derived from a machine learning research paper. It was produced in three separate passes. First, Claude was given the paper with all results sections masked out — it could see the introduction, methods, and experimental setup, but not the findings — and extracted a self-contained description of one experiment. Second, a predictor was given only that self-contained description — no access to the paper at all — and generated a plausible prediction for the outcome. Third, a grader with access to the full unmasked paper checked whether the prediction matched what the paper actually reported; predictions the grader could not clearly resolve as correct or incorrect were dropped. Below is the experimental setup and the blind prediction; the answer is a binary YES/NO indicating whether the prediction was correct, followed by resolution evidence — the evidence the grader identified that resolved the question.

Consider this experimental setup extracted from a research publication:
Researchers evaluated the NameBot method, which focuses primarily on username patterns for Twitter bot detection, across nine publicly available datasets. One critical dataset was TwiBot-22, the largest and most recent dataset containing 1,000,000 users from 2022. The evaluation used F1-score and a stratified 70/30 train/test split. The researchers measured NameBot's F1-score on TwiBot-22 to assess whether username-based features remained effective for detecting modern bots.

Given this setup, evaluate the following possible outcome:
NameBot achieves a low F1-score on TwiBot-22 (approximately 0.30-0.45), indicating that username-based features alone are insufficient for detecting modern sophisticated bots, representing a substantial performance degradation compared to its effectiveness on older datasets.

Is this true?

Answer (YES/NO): NO